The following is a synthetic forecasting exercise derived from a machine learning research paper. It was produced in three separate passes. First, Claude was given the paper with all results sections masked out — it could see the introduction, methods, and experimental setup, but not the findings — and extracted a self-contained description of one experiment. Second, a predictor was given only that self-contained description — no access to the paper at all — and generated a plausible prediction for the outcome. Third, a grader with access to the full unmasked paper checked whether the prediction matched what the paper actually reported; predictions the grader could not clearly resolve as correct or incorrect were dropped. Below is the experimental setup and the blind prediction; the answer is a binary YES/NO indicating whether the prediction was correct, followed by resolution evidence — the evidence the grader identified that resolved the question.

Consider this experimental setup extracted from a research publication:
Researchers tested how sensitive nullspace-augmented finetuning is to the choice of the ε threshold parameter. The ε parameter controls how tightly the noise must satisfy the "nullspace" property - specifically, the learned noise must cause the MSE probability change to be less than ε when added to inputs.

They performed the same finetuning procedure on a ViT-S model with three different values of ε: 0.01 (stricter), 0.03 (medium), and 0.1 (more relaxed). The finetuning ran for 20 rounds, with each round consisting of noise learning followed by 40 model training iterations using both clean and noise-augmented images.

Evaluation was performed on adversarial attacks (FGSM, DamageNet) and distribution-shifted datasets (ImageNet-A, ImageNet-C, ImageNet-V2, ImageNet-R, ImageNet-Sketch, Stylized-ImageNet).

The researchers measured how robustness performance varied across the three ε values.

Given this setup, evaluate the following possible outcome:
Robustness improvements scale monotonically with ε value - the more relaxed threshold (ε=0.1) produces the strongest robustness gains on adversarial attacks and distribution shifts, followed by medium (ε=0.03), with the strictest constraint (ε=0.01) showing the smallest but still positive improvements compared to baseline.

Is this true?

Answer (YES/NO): NO